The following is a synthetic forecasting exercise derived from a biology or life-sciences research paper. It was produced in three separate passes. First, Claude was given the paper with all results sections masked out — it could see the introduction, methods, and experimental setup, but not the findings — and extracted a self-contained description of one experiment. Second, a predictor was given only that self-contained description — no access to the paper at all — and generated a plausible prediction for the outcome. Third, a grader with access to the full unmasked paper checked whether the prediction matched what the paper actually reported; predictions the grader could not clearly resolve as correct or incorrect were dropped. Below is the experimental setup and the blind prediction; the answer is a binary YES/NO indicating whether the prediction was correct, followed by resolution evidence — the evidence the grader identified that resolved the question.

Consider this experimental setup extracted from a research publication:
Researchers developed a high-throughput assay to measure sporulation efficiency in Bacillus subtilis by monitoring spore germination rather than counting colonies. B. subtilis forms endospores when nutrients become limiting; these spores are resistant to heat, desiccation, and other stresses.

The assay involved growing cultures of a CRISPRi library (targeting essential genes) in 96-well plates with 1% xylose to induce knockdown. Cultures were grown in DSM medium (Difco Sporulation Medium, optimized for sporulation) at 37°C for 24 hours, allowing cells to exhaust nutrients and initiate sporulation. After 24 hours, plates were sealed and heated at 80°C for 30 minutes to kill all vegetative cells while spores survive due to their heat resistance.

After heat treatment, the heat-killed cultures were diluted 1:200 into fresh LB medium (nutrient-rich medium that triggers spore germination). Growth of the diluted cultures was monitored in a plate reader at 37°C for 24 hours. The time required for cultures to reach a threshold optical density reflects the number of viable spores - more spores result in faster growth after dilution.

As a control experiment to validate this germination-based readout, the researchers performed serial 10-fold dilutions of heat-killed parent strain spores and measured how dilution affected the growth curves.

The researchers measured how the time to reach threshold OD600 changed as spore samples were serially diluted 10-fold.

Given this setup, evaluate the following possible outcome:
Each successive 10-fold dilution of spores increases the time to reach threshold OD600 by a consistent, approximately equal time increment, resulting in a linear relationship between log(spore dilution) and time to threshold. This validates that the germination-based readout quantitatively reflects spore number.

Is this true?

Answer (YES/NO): YES